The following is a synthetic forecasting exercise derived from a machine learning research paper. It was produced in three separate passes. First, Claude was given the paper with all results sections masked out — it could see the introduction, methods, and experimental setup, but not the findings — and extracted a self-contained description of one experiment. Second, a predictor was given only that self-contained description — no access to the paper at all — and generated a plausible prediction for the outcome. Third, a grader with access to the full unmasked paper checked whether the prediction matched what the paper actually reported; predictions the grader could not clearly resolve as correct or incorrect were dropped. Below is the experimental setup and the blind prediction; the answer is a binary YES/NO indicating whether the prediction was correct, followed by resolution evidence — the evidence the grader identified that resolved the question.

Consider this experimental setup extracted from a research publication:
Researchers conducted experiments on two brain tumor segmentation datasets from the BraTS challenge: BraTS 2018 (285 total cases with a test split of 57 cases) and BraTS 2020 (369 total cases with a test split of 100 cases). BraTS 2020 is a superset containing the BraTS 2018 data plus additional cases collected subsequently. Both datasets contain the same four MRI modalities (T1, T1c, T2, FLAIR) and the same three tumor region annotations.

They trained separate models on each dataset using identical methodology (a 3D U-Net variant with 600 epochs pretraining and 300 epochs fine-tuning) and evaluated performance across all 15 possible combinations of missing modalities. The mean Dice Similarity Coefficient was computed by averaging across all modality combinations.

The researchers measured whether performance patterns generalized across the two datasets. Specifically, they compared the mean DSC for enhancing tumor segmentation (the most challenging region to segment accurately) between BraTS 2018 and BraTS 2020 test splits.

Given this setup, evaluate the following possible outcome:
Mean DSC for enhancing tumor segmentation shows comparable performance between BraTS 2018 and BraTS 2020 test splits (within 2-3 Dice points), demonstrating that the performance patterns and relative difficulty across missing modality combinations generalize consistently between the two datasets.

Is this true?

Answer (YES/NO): YES